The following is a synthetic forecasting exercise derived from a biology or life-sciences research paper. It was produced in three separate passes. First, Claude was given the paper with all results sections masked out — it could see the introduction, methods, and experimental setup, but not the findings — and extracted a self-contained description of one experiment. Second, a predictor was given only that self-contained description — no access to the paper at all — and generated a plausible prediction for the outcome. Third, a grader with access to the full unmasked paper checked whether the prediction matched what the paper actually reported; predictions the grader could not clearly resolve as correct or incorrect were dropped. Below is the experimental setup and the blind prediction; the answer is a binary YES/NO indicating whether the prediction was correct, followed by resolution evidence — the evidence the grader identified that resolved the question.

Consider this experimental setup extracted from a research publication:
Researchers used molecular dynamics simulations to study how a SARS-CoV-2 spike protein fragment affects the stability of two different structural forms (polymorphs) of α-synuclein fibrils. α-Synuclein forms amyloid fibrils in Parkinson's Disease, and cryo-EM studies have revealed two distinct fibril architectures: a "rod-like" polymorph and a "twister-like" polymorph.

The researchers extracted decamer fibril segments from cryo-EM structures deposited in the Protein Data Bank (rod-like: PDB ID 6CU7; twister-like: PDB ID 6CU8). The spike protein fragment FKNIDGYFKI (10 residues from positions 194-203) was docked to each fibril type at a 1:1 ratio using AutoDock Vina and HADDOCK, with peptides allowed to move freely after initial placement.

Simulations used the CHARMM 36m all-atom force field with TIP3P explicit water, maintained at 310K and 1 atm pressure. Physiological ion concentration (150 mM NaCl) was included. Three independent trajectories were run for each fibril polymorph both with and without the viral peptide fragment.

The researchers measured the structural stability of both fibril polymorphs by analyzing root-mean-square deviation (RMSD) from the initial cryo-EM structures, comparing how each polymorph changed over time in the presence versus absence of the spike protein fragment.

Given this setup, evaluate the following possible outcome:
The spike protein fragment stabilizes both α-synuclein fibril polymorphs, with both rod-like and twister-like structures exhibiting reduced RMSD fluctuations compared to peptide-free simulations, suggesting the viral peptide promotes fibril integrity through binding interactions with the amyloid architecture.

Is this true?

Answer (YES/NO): NO